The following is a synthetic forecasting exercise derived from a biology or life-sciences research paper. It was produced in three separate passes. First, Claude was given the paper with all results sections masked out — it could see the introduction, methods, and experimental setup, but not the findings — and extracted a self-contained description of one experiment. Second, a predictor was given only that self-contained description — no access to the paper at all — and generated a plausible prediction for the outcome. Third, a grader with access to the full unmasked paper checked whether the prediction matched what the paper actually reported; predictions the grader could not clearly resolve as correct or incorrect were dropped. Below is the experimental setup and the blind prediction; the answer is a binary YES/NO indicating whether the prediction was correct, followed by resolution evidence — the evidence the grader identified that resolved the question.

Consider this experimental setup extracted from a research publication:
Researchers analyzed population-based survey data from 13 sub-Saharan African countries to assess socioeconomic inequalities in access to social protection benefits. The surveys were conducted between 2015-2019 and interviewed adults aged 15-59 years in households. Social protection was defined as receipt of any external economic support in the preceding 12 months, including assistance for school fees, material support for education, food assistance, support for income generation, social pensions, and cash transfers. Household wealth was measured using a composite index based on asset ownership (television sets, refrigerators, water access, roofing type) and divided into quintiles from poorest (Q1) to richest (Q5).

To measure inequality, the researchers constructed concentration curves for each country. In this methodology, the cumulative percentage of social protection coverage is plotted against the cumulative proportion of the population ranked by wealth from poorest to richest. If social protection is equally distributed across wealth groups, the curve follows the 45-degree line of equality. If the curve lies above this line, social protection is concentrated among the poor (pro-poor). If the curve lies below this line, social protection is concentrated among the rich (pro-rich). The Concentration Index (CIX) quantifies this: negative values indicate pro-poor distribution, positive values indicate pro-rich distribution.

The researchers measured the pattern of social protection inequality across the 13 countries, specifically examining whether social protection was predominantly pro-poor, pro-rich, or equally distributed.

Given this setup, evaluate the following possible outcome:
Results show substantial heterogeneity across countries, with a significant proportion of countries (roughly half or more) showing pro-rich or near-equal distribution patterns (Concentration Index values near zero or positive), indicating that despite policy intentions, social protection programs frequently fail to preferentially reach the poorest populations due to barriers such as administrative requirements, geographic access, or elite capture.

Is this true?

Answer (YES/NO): NO